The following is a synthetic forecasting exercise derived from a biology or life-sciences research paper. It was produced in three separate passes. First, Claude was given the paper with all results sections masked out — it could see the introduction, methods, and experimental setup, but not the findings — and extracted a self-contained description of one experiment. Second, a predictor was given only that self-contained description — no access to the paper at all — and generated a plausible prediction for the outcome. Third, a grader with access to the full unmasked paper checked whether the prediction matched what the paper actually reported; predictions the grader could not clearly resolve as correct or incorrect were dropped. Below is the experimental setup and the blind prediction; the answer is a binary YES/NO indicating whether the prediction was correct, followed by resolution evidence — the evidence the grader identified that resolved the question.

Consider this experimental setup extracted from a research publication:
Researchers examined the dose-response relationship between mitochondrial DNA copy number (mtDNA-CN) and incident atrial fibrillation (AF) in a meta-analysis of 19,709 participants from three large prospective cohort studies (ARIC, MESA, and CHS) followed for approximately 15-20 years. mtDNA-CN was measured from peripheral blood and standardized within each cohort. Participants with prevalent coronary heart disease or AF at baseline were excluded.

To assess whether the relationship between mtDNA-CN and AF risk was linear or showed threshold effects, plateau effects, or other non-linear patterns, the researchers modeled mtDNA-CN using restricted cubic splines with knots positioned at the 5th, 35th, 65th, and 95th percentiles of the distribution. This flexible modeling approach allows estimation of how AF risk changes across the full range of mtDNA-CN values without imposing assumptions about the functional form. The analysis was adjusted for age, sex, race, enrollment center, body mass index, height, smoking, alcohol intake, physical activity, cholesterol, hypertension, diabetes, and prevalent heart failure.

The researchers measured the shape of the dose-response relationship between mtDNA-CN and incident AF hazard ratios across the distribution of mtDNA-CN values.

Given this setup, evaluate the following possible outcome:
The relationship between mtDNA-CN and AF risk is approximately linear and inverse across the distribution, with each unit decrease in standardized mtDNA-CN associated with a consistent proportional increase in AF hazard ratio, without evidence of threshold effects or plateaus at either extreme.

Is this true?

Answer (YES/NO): YES